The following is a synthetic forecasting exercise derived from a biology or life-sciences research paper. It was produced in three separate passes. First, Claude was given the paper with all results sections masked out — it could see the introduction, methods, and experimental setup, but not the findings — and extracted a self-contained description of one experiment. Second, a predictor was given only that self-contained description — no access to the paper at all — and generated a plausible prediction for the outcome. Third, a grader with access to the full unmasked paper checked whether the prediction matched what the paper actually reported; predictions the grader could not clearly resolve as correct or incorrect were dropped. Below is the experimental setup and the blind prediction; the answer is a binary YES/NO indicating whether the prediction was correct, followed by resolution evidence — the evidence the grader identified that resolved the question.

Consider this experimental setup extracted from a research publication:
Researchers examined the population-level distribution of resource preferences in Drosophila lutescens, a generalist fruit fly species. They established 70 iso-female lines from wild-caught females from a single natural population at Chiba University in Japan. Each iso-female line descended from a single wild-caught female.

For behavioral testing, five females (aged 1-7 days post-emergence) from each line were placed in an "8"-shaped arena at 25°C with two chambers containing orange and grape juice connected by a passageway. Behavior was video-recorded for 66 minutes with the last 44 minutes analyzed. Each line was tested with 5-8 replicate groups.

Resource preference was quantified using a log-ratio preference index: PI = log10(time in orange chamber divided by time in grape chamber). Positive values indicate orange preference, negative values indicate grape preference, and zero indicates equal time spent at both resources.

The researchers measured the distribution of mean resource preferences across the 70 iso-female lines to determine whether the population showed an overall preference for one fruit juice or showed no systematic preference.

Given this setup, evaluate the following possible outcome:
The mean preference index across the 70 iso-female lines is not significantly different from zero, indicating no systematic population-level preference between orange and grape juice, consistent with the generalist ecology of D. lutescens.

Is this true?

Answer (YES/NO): NO